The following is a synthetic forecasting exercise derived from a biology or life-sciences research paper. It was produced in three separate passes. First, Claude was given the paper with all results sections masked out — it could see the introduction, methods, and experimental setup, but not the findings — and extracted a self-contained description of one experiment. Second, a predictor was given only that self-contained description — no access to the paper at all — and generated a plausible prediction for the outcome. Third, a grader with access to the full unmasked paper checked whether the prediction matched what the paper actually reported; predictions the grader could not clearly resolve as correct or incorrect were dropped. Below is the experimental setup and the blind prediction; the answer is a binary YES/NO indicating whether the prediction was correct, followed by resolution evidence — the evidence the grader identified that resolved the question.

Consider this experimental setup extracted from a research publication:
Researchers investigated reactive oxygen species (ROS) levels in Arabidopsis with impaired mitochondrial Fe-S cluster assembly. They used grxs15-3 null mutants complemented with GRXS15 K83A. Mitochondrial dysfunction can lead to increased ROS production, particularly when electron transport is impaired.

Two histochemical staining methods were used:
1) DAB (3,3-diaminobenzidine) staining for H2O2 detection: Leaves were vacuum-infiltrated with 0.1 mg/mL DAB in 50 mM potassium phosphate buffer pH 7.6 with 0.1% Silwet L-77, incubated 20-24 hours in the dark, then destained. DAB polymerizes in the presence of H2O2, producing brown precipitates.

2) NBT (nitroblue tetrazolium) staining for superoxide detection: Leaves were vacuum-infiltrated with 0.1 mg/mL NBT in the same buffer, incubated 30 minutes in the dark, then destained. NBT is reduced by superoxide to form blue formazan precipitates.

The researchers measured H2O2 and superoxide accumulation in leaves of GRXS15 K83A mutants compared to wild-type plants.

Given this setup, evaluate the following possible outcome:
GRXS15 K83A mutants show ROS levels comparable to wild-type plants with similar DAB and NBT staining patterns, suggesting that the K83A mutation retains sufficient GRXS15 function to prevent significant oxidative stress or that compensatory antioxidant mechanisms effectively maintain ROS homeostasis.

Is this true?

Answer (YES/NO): YES